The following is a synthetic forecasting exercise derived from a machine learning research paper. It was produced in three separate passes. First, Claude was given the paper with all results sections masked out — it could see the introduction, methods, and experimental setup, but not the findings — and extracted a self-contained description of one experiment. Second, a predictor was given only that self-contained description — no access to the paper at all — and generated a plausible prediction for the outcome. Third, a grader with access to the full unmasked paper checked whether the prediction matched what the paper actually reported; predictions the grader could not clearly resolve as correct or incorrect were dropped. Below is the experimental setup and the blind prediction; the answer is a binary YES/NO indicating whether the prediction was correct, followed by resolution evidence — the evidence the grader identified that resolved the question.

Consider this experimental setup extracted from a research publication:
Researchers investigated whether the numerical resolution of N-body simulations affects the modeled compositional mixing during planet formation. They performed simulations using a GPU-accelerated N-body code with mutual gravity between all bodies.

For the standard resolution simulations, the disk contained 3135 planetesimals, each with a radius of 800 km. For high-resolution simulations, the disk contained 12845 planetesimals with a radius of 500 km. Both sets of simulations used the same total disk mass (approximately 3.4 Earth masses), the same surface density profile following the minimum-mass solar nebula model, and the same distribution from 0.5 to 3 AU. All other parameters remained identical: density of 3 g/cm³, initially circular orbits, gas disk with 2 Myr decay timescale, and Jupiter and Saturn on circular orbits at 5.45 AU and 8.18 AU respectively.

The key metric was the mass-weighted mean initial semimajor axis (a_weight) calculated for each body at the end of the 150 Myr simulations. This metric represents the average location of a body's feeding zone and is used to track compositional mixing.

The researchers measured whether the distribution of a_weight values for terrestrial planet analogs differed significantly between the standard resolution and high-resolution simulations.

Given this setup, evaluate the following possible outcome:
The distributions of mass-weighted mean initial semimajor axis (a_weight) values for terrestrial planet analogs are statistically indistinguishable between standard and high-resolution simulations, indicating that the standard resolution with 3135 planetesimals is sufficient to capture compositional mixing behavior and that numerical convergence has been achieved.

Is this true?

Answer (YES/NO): YES